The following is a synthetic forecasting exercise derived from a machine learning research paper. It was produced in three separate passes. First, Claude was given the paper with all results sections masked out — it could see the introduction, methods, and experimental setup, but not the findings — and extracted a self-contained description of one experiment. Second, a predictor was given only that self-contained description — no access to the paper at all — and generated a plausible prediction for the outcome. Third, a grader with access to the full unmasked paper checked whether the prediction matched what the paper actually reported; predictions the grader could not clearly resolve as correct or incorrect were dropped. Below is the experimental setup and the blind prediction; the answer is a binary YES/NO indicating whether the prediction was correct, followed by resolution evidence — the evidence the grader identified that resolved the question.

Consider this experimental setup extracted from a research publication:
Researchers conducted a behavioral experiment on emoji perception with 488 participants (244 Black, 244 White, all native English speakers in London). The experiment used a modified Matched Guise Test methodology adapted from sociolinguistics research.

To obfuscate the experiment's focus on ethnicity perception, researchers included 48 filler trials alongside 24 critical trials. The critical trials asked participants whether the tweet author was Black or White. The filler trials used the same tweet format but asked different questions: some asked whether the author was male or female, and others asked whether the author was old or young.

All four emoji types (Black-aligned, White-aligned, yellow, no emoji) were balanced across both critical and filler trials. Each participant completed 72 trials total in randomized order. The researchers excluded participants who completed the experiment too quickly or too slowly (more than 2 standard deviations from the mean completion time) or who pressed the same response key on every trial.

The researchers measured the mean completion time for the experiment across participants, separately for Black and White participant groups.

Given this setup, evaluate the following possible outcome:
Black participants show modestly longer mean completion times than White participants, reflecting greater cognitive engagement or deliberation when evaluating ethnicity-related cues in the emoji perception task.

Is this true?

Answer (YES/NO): NO